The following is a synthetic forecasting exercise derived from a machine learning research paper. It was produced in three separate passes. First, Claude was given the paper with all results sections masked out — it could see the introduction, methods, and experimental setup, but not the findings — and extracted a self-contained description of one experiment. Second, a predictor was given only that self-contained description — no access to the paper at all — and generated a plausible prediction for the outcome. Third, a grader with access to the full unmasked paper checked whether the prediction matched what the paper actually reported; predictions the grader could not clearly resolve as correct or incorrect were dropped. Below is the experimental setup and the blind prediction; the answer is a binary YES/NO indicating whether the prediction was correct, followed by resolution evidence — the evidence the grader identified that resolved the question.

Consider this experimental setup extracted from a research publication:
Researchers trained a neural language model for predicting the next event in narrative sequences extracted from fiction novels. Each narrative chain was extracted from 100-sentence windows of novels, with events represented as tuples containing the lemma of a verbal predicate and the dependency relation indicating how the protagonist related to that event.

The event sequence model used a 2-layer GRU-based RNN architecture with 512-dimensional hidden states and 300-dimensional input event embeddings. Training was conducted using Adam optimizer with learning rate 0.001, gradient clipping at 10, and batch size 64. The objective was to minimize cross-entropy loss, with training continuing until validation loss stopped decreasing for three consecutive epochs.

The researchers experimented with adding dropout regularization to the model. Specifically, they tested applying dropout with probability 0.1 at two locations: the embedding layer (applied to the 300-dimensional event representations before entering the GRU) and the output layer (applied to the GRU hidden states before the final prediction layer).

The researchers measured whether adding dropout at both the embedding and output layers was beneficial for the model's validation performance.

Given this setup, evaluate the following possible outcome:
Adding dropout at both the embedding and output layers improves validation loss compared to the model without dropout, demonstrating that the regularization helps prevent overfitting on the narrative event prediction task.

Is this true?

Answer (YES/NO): YES